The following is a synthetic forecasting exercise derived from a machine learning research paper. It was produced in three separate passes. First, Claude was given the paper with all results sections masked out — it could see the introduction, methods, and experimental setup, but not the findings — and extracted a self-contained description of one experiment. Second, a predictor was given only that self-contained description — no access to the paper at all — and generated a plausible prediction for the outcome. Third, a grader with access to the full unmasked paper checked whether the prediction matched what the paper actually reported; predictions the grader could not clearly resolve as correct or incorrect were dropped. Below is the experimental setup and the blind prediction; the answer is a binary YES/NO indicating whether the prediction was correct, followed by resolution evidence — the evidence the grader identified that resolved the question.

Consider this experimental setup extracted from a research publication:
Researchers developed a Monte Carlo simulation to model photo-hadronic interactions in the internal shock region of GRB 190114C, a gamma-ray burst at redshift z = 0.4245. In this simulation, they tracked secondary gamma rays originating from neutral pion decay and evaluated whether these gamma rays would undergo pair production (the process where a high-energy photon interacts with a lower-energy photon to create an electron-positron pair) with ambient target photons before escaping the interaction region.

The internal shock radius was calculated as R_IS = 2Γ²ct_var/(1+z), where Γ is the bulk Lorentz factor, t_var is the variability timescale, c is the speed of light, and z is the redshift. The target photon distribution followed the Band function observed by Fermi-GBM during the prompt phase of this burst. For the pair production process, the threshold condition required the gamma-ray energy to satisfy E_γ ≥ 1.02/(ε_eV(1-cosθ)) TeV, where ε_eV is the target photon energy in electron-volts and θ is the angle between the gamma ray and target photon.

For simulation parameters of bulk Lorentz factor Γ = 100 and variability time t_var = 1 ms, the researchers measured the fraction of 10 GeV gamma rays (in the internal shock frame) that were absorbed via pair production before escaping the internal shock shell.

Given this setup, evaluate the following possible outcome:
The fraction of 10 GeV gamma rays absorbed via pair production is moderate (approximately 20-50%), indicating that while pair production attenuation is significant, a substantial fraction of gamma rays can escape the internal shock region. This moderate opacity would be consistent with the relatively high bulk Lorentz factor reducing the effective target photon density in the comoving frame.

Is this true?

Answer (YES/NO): NO